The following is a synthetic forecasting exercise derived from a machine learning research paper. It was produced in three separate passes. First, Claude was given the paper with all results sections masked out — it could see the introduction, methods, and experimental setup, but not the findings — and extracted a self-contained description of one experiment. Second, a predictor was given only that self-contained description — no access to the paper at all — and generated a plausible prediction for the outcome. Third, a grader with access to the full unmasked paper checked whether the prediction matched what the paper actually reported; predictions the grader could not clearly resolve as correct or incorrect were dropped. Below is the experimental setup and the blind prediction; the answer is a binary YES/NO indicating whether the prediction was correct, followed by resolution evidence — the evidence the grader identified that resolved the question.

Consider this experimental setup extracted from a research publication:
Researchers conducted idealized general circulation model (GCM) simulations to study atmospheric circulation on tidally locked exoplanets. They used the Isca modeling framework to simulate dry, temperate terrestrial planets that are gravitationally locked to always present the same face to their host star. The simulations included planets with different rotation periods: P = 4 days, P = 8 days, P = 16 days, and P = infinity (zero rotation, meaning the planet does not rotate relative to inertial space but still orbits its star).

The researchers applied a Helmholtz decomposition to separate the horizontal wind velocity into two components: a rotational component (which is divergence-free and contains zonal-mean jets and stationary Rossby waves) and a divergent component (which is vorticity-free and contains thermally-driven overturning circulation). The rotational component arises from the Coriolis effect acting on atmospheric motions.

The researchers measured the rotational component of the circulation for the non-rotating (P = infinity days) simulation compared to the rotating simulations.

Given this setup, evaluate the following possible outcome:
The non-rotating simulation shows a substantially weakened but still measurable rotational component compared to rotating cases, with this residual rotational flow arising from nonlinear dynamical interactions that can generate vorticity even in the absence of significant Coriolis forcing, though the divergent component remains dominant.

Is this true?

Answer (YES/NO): NO